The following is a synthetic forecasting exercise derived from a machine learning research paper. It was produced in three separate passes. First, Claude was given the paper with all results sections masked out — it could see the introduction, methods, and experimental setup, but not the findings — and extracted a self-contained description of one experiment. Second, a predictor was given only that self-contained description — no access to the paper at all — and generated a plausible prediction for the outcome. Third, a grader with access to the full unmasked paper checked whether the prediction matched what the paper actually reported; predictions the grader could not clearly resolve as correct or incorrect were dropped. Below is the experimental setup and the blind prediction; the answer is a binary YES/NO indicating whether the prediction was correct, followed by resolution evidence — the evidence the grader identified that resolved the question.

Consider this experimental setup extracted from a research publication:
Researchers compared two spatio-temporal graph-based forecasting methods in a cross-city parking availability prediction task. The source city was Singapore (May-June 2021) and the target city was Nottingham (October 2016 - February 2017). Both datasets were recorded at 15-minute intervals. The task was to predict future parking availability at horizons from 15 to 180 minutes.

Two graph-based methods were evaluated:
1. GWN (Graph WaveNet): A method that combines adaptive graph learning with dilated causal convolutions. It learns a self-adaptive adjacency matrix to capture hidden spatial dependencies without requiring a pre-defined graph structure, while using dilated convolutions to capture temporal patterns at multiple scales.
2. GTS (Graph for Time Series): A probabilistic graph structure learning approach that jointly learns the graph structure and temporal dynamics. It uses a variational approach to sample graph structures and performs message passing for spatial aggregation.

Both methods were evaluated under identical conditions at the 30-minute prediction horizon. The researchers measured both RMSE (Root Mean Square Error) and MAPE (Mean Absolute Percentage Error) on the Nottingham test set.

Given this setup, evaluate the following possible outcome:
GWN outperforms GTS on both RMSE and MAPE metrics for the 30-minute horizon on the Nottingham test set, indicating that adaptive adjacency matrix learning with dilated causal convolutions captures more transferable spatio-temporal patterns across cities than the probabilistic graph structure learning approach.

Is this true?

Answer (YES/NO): NO